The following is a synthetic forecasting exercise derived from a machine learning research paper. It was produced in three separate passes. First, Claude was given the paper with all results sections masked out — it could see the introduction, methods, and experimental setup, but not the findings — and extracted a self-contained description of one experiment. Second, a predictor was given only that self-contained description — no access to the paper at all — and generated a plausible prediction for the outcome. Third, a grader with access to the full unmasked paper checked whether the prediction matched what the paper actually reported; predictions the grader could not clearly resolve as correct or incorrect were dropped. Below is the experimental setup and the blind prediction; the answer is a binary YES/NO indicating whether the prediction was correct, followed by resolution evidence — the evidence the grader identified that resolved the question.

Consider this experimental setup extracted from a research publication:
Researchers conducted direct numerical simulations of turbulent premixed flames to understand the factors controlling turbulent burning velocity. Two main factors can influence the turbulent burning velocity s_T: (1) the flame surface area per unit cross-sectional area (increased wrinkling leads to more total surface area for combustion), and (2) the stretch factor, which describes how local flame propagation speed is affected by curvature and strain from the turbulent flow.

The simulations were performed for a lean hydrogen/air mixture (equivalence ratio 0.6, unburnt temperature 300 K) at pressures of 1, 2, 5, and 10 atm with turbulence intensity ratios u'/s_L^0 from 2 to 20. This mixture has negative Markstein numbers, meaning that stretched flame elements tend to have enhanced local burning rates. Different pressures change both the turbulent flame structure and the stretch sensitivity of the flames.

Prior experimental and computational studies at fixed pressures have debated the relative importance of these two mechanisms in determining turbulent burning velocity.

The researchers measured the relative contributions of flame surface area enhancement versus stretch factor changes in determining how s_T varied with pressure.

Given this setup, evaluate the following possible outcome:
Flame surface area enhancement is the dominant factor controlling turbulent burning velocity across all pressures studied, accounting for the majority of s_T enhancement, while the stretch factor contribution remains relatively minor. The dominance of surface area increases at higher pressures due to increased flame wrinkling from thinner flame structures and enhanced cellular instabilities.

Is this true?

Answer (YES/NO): NO